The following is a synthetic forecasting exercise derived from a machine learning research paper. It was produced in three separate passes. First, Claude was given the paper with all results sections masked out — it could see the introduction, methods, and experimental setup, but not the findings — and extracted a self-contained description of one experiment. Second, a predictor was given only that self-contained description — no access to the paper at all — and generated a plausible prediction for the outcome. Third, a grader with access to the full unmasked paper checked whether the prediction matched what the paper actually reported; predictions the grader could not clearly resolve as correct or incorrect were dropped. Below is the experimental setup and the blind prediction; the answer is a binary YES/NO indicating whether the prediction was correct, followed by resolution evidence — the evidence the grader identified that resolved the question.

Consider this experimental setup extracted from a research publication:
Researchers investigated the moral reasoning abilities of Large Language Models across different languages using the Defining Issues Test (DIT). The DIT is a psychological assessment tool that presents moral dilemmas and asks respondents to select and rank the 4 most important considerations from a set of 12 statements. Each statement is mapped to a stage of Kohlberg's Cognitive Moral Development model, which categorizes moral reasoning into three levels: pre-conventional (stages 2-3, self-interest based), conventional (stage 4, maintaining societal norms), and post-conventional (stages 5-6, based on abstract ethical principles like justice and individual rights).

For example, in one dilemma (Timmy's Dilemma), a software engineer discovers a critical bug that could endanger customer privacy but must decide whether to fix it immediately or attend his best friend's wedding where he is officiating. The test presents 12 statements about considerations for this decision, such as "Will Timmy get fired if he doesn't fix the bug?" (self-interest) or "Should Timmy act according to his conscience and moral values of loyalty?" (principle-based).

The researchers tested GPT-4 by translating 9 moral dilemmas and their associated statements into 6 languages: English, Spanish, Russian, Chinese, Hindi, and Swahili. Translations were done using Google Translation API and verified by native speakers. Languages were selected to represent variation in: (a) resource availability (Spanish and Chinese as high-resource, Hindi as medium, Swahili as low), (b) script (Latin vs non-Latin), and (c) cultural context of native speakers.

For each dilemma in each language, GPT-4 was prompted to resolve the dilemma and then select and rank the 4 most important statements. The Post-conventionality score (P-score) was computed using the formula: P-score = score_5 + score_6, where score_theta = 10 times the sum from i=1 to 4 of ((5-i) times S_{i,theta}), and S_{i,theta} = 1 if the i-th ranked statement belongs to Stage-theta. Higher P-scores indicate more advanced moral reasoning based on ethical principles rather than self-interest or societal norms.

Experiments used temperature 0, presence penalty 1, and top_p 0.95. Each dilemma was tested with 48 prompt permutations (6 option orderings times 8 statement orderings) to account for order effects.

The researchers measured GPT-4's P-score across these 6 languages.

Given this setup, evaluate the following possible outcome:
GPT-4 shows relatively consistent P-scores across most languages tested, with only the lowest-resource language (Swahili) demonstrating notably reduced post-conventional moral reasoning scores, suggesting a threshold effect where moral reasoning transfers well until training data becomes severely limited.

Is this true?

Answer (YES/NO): NO